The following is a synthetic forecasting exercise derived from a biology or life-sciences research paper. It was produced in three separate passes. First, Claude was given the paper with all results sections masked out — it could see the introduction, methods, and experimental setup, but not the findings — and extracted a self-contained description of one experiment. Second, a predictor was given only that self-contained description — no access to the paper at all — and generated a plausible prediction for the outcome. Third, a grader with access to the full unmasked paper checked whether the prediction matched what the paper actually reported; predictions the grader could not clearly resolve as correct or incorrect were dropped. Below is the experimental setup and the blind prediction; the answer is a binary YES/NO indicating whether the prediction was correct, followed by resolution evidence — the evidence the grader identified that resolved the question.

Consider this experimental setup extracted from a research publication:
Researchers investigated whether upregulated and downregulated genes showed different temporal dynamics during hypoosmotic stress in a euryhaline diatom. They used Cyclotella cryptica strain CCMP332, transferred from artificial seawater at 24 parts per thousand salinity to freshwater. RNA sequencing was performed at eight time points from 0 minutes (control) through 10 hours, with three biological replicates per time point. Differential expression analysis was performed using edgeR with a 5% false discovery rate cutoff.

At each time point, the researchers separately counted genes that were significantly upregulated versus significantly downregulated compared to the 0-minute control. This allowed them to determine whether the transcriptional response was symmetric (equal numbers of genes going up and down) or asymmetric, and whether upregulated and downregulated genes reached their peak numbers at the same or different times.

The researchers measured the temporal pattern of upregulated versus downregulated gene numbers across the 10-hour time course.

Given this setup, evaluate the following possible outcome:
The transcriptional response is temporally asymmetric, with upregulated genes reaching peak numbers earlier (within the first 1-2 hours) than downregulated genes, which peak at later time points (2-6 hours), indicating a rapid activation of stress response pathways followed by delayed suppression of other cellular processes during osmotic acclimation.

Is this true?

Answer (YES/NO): NO